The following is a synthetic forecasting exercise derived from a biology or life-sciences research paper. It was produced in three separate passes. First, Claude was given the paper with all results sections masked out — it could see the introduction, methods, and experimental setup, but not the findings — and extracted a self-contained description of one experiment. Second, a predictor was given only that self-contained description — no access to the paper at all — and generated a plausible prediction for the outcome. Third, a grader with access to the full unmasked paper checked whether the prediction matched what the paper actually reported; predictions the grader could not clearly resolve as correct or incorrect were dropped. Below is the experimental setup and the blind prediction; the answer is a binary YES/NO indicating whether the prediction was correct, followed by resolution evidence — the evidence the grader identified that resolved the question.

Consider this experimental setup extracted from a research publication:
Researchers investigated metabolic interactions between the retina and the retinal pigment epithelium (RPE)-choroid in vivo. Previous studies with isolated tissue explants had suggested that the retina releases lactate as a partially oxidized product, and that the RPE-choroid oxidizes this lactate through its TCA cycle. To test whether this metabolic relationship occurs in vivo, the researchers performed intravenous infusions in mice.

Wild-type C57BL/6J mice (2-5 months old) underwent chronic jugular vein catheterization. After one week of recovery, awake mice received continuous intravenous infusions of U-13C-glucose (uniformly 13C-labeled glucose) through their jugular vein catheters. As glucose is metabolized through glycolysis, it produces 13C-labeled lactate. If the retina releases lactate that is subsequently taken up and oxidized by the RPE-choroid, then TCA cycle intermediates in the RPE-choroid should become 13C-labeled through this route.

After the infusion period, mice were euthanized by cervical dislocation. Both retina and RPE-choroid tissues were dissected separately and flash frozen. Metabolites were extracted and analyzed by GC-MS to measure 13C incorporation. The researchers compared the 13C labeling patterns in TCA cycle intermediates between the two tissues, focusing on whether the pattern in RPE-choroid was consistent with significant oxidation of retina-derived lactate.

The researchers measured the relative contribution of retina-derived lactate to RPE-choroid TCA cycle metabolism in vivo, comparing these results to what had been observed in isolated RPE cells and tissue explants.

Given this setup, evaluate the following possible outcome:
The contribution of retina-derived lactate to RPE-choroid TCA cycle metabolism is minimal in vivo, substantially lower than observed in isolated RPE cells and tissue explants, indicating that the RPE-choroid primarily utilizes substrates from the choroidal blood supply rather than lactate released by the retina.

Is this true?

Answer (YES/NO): YES